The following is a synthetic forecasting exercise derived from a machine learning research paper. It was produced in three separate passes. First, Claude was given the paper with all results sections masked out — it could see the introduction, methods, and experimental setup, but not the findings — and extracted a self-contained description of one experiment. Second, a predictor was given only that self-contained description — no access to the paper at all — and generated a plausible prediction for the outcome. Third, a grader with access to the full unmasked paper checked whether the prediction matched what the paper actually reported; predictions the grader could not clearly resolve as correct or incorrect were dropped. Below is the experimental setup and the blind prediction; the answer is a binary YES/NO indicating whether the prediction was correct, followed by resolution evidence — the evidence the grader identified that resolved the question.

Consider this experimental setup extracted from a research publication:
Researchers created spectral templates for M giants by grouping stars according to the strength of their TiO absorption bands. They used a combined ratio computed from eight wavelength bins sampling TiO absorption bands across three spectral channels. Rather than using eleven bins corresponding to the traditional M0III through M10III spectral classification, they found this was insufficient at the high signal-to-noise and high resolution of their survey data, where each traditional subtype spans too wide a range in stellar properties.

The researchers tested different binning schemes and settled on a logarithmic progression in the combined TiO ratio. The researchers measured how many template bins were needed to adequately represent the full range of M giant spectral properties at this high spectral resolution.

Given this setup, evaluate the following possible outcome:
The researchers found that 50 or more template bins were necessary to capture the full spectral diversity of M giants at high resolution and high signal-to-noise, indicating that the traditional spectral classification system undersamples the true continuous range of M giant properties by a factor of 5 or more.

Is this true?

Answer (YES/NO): NO